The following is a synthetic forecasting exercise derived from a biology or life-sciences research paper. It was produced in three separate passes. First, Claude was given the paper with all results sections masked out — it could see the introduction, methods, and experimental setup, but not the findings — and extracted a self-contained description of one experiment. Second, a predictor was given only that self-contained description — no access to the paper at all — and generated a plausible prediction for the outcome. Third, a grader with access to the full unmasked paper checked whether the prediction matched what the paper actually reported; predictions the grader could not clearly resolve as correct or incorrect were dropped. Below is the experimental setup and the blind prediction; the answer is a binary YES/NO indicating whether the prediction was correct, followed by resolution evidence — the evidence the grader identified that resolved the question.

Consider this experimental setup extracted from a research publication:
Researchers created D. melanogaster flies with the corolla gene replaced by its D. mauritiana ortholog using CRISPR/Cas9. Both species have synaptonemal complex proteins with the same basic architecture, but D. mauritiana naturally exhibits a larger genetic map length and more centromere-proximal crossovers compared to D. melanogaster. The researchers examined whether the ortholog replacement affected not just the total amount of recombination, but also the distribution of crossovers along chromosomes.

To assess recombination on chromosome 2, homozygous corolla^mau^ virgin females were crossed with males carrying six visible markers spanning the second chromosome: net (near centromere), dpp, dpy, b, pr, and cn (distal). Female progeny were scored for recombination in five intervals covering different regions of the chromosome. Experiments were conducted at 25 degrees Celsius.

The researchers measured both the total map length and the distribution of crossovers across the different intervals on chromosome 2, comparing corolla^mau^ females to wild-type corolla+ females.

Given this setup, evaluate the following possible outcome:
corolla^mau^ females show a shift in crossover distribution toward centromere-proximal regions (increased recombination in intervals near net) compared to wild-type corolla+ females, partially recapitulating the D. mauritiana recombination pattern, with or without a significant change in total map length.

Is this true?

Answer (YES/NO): NO